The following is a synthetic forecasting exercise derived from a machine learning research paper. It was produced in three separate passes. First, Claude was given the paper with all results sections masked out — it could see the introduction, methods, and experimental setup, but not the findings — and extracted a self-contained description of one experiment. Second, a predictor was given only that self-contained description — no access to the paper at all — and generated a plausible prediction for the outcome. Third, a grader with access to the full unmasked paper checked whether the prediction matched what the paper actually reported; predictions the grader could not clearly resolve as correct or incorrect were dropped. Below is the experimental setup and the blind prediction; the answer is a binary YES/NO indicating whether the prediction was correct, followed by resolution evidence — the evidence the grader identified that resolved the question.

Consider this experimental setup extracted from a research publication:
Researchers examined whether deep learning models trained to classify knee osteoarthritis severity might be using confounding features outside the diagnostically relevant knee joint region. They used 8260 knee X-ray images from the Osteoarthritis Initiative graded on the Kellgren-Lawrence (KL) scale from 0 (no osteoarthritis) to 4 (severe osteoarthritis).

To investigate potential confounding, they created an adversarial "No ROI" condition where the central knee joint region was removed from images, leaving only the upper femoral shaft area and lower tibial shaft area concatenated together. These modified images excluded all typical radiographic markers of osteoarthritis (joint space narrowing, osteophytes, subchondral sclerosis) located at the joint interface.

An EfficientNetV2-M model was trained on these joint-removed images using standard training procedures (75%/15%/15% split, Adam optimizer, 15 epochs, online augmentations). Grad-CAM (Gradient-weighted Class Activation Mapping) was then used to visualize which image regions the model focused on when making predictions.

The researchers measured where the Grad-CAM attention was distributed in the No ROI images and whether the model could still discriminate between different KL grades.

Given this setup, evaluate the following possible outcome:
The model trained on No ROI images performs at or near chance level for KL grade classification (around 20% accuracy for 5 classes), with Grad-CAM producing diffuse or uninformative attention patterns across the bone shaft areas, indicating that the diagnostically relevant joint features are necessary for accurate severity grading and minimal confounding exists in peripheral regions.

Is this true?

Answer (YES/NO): NO